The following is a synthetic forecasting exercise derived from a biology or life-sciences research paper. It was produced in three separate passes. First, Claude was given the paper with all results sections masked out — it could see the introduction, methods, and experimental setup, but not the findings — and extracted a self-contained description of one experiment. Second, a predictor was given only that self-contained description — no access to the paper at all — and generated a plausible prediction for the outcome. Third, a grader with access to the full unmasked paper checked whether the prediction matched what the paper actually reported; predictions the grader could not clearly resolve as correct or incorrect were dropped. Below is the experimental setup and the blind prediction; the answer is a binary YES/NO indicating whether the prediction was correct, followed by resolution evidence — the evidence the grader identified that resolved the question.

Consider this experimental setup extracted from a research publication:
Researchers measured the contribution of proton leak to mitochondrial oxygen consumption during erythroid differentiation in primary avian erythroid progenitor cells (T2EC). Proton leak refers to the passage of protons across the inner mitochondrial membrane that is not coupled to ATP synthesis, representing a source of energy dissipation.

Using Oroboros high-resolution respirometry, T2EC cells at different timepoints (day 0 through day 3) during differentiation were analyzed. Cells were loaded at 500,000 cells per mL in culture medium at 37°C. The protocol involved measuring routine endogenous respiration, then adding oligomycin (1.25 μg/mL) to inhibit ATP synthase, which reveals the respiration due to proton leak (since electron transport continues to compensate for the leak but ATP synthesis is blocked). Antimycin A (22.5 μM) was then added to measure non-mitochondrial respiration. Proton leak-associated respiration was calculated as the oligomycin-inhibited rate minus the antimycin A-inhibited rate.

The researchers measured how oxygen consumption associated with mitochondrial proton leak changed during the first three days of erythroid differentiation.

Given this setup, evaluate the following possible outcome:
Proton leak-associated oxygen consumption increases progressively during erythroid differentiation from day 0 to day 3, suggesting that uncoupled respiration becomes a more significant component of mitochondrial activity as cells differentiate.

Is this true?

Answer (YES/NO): NO